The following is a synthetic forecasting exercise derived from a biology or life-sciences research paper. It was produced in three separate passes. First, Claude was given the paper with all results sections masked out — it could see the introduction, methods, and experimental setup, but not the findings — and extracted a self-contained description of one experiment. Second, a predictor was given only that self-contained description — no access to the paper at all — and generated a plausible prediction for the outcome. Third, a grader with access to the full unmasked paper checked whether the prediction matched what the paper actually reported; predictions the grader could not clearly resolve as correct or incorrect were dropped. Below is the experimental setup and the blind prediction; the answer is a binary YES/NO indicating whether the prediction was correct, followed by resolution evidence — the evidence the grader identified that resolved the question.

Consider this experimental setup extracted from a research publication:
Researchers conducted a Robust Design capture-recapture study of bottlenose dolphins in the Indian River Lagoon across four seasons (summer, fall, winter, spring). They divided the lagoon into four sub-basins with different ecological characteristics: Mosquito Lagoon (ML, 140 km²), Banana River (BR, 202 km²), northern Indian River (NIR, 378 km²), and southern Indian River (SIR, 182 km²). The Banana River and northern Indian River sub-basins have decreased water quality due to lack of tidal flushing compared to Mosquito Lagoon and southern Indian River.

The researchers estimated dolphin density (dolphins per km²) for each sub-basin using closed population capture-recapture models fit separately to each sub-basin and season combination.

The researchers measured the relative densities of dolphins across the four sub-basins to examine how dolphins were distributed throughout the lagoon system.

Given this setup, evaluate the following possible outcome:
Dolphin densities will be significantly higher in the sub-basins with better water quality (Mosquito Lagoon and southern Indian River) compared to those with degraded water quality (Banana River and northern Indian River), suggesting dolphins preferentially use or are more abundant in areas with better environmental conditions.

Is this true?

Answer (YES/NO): NO